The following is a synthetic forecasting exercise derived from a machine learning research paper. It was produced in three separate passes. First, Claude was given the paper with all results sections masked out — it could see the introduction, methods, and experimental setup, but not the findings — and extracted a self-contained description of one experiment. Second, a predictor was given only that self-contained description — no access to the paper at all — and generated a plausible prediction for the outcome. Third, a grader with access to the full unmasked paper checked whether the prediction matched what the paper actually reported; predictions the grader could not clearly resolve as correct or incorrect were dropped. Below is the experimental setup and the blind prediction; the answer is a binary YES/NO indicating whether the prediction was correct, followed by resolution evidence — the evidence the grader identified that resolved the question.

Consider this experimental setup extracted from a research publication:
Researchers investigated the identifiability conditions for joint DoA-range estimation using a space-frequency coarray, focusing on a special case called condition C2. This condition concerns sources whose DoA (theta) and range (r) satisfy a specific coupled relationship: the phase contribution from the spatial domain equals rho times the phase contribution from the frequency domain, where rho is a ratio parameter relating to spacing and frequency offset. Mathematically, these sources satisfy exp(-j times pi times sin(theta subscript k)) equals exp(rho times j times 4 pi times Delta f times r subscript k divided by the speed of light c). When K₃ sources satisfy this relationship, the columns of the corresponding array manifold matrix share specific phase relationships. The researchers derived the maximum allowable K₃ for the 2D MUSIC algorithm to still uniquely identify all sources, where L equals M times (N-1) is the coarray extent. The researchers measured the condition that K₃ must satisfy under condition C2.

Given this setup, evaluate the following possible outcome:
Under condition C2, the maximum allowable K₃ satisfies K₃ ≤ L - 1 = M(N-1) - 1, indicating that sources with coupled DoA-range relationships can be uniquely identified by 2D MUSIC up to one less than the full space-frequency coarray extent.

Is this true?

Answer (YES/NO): NO